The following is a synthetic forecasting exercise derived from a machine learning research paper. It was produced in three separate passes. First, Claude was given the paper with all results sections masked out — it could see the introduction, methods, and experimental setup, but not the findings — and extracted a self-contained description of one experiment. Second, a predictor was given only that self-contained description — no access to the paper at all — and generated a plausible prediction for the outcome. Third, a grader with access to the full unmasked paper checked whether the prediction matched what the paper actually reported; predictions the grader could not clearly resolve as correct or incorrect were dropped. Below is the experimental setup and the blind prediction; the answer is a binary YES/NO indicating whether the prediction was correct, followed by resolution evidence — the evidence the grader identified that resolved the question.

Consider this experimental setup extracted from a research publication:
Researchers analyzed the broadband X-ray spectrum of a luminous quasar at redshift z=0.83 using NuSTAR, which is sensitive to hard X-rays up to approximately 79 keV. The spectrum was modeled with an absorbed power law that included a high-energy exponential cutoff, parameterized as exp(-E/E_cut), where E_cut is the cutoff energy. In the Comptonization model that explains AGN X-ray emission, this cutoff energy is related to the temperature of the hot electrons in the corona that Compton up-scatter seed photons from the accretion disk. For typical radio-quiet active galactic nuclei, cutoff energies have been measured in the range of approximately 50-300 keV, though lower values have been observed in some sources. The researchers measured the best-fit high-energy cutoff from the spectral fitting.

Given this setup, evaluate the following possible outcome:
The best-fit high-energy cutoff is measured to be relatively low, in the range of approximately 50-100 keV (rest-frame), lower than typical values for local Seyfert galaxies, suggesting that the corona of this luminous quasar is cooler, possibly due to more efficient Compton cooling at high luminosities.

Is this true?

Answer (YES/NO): NO